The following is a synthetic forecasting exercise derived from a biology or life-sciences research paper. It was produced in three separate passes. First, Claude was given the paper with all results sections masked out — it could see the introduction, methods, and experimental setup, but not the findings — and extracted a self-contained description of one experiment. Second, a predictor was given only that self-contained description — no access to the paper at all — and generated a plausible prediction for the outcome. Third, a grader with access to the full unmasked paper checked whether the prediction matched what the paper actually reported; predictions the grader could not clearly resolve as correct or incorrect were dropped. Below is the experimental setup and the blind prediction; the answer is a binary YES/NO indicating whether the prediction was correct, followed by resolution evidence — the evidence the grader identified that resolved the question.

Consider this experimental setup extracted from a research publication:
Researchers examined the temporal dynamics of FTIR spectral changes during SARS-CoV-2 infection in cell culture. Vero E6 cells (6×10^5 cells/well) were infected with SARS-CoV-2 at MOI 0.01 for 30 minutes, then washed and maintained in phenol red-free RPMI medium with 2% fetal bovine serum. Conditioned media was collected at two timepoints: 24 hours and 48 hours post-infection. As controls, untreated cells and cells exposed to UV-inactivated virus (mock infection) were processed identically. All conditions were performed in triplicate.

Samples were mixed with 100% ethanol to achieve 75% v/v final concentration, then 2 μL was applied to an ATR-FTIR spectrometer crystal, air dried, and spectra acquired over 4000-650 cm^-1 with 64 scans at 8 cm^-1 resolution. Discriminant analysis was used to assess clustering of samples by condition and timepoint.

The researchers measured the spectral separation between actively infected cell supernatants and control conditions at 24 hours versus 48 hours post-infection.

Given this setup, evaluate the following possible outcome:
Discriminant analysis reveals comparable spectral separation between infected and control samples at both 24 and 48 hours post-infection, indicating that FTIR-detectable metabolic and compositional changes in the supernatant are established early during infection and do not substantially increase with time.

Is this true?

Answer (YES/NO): NO